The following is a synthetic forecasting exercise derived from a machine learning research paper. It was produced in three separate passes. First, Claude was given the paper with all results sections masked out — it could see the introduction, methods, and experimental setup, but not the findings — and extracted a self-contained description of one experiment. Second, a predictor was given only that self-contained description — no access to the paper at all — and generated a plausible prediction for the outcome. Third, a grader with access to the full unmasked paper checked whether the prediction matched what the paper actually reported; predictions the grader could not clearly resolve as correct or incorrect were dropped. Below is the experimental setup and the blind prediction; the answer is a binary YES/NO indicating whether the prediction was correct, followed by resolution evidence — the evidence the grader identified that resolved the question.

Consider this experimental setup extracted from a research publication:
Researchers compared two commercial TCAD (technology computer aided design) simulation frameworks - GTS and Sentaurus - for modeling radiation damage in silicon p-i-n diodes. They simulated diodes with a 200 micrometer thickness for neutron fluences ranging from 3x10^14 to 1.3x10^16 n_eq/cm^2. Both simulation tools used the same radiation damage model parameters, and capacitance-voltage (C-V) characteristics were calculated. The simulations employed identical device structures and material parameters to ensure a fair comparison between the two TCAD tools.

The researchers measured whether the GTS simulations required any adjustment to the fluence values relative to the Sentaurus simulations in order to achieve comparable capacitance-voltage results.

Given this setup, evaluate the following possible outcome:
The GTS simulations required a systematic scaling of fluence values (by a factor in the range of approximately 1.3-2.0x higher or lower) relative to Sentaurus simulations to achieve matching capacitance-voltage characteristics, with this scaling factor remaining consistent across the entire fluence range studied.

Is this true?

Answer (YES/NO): NO